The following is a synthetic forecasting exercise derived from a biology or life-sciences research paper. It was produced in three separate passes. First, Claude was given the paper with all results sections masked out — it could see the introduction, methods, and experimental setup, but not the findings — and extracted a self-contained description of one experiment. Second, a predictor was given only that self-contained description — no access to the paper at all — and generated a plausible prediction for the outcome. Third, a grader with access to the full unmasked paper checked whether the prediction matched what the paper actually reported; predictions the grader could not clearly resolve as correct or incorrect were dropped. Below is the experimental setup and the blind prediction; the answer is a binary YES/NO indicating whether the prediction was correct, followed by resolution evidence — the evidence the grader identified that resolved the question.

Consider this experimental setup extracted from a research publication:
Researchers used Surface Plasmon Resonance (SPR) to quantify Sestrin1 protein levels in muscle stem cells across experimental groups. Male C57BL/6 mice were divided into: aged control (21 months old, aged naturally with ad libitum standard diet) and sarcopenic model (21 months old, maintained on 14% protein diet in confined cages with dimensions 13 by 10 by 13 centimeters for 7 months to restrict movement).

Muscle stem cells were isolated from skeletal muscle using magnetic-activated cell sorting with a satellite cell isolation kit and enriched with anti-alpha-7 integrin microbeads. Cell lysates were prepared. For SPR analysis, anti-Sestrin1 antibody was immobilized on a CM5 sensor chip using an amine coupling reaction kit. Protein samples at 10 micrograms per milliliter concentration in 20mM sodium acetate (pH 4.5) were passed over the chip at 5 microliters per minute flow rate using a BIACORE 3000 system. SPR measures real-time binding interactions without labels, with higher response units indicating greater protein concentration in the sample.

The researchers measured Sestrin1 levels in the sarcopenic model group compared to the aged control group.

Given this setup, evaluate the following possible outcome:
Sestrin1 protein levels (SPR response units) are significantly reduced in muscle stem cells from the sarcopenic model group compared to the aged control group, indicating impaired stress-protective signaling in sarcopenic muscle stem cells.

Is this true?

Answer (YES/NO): NO